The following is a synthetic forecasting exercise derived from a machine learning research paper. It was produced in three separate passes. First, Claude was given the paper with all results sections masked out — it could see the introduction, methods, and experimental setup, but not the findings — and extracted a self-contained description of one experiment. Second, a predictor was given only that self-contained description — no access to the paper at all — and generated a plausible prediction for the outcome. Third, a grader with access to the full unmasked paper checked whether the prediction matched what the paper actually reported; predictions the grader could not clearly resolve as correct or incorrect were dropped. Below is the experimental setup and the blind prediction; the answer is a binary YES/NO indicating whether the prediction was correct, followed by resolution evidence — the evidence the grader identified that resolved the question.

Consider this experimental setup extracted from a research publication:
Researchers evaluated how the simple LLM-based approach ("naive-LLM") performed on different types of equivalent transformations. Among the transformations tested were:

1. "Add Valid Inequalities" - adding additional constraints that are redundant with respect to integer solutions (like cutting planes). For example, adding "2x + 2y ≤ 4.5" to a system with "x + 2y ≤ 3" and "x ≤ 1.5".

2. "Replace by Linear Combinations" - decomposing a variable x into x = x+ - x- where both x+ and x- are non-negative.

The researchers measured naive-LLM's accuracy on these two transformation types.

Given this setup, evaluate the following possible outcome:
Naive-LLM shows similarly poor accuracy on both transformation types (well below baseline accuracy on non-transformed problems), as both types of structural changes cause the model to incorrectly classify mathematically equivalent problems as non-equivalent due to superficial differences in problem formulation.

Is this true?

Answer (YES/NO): NO